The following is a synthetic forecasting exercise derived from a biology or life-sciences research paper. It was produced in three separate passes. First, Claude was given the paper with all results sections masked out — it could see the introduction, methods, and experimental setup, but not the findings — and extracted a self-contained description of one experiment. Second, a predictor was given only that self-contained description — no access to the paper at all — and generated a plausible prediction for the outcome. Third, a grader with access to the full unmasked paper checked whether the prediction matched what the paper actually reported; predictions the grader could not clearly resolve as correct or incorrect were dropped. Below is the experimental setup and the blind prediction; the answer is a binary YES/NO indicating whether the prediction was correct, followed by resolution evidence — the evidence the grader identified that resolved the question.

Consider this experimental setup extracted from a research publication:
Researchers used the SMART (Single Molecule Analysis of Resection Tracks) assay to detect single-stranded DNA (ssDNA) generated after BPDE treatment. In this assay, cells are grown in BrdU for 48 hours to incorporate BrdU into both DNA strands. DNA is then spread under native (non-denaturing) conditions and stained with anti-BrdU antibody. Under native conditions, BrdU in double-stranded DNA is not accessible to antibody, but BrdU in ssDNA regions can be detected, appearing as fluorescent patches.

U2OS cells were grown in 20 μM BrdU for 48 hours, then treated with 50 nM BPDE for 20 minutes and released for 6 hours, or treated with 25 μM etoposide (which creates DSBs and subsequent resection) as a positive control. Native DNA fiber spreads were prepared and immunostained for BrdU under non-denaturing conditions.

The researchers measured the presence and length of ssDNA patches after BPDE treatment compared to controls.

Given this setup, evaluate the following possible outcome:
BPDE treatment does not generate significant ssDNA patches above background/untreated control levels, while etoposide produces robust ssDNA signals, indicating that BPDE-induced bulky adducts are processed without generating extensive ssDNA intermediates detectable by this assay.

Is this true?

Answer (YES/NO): NO